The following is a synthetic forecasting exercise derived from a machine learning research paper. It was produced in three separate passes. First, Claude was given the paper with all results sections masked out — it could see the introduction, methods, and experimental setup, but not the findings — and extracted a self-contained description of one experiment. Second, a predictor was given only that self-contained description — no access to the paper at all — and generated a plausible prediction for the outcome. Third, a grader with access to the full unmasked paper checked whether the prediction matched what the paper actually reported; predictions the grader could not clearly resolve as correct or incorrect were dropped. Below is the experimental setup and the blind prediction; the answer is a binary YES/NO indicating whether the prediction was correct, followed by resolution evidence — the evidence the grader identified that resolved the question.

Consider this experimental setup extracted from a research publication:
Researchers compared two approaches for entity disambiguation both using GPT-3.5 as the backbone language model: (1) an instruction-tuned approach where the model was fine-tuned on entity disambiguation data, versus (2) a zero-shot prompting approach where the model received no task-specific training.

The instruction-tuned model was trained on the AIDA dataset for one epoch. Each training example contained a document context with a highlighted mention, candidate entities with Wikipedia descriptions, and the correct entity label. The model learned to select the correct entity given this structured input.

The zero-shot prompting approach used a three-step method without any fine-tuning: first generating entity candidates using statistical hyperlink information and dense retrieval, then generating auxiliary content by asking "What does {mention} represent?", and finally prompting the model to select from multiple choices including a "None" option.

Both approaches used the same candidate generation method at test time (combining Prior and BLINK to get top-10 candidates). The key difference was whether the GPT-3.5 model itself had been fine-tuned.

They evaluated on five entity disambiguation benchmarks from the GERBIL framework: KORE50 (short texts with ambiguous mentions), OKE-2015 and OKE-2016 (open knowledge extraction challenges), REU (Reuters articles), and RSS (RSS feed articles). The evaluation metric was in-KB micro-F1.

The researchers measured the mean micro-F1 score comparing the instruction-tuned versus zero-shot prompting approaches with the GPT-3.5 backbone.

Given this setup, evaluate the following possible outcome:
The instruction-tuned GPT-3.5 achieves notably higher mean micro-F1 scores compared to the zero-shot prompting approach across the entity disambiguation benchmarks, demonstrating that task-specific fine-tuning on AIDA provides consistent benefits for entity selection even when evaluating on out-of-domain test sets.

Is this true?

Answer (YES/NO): YES